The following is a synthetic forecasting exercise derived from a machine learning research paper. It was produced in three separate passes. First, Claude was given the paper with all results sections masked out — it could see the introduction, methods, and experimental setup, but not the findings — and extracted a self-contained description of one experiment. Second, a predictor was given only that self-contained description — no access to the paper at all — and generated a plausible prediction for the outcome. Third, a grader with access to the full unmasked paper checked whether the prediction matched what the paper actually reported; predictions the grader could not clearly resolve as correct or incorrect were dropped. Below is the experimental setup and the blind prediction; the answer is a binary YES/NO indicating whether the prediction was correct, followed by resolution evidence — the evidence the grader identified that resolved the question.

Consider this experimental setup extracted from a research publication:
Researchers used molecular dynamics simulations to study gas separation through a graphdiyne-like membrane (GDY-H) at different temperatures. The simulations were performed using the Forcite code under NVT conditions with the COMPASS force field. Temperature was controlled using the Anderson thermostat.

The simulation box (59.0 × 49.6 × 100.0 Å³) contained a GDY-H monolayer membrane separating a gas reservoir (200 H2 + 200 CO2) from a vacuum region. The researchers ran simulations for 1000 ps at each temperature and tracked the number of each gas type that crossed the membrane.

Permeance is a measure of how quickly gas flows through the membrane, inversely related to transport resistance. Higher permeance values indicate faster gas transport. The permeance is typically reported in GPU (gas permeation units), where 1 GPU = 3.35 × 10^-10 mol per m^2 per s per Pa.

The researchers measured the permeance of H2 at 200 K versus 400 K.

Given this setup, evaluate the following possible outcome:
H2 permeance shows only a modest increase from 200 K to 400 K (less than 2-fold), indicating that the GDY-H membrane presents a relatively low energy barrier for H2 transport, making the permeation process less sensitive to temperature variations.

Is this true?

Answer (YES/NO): YES